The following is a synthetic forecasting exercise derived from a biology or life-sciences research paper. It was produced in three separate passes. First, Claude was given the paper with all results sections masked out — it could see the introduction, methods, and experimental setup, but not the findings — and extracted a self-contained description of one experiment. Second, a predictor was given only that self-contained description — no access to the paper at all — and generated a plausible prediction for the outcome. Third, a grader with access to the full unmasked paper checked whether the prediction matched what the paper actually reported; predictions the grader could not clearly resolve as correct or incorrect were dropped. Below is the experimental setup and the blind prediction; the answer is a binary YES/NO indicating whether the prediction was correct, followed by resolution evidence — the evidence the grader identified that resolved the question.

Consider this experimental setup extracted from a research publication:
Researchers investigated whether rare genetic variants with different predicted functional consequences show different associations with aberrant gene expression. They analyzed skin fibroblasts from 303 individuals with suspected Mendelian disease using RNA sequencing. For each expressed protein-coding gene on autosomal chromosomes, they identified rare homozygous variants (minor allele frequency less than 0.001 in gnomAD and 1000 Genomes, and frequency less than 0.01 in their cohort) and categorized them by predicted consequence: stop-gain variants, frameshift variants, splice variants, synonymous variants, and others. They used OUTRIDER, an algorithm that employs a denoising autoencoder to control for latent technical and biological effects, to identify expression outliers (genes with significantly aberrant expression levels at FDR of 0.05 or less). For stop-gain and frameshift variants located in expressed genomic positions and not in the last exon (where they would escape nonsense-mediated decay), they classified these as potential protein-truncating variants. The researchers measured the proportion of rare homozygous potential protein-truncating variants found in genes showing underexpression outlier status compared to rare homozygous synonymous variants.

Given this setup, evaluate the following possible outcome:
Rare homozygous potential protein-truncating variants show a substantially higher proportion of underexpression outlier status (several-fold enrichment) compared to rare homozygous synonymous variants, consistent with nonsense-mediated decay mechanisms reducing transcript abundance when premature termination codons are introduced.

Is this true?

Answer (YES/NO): YES